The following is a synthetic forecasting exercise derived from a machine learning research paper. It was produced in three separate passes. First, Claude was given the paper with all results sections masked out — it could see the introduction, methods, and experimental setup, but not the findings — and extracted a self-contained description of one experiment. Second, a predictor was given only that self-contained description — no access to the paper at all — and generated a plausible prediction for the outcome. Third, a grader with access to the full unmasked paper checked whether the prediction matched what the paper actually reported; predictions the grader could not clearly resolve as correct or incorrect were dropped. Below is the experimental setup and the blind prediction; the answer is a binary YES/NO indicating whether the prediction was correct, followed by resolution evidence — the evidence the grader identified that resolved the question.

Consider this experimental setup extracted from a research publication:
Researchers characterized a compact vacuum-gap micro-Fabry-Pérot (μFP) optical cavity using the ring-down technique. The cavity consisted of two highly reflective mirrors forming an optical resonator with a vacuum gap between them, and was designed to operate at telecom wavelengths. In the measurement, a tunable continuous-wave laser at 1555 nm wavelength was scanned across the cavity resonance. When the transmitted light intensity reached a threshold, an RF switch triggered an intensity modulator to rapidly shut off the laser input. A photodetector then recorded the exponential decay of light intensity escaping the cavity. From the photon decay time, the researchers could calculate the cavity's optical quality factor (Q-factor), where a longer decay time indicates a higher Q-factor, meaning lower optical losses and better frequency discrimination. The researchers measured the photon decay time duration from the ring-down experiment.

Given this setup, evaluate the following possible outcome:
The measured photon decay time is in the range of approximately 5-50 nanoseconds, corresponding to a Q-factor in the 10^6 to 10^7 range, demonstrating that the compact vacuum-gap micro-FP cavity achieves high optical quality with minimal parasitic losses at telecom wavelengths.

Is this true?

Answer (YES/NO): NO